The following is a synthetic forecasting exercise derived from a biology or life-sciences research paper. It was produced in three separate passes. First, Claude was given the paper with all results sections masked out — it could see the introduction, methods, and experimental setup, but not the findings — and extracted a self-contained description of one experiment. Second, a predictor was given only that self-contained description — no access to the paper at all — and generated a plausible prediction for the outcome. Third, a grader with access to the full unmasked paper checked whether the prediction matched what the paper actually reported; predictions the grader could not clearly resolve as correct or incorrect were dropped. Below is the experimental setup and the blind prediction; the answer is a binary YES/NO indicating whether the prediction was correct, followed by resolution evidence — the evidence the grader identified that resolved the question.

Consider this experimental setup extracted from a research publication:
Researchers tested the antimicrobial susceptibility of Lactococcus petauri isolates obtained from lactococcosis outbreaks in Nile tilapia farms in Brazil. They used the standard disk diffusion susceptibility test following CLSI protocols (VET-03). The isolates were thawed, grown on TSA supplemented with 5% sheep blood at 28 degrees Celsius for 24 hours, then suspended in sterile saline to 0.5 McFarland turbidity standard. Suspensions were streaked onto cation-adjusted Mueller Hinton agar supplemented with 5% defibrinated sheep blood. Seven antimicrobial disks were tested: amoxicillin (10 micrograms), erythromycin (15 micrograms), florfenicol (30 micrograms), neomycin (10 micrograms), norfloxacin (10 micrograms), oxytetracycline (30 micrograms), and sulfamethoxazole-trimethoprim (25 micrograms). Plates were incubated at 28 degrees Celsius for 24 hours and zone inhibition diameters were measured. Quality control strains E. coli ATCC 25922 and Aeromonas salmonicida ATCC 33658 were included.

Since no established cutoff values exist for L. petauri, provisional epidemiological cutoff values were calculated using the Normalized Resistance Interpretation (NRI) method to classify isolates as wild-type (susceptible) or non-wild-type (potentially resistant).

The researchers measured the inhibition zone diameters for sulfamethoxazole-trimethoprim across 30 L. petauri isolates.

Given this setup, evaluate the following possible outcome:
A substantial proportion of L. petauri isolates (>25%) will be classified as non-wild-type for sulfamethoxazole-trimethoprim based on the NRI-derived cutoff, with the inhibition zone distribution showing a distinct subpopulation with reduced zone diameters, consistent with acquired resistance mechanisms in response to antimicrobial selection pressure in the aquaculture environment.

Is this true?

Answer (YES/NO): NO